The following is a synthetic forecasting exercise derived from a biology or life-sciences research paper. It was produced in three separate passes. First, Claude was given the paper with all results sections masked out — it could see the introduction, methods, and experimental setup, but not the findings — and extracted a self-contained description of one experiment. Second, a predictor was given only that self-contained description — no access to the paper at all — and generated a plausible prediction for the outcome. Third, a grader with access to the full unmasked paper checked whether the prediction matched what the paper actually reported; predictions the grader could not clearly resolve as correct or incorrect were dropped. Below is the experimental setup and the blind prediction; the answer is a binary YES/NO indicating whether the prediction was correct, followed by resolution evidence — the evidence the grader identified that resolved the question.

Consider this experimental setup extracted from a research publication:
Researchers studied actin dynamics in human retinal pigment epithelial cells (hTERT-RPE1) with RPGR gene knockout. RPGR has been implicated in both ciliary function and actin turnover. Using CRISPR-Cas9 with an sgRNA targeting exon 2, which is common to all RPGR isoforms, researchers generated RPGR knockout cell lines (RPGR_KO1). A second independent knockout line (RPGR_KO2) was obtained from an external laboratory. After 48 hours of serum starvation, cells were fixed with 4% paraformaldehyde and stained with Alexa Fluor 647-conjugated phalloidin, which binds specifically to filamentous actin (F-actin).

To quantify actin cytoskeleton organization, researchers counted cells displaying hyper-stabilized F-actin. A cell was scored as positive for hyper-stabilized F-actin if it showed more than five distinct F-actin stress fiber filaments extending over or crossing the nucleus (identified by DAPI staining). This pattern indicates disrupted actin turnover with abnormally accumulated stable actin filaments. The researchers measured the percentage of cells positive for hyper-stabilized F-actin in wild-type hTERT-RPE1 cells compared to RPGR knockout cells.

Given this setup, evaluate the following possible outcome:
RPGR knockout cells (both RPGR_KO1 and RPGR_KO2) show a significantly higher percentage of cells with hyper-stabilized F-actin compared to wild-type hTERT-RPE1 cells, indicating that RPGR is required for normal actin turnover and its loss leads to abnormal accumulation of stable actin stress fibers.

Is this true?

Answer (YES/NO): YES